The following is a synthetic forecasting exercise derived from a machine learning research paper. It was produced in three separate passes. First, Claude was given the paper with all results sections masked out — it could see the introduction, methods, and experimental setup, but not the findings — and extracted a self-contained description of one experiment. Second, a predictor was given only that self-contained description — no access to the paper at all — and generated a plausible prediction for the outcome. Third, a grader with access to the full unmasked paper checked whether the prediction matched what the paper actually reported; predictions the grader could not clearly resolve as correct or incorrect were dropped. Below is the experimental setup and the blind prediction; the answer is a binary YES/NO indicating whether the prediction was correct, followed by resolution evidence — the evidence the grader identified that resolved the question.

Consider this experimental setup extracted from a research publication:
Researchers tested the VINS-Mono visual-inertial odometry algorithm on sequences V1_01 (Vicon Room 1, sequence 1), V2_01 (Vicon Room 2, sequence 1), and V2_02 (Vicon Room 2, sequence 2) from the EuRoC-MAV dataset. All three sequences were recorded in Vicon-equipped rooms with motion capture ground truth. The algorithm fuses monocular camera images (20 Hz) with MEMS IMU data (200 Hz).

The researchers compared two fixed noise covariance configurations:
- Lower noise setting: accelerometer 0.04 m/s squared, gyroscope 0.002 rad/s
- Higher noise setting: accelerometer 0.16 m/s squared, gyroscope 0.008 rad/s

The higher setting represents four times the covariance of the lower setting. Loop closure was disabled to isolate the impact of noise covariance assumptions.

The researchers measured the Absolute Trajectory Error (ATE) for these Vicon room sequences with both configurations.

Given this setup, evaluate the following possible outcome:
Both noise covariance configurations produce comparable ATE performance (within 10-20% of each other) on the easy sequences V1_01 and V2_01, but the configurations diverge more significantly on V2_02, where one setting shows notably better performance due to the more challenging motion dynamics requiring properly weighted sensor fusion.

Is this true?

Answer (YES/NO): NO